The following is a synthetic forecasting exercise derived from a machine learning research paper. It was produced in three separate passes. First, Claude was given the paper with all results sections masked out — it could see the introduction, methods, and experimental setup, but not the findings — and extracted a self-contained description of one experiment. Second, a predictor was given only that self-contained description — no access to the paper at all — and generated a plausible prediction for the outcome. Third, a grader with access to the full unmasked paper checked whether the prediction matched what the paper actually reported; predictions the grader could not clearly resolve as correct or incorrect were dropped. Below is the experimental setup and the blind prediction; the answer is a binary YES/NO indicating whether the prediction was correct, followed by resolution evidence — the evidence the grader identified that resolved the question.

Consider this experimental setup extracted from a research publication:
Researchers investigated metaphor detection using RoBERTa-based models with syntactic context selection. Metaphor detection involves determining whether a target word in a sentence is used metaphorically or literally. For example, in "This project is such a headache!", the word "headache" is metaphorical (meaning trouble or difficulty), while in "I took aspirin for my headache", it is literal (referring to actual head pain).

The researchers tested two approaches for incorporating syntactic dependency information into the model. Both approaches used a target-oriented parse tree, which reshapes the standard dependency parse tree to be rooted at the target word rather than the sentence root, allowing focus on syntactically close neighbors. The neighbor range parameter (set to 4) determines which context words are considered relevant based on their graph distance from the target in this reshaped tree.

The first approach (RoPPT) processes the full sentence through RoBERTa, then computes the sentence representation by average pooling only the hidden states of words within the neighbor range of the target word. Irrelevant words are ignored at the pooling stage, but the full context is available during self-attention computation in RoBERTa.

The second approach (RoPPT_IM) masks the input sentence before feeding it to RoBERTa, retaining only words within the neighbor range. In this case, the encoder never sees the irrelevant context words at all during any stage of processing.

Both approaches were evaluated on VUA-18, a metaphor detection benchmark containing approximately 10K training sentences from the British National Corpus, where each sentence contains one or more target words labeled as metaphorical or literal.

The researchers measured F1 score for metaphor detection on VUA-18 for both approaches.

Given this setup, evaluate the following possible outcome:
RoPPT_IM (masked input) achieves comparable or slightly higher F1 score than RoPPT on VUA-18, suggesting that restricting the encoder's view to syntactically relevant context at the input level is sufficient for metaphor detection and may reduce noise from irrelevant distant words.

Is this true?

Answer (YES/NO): NO